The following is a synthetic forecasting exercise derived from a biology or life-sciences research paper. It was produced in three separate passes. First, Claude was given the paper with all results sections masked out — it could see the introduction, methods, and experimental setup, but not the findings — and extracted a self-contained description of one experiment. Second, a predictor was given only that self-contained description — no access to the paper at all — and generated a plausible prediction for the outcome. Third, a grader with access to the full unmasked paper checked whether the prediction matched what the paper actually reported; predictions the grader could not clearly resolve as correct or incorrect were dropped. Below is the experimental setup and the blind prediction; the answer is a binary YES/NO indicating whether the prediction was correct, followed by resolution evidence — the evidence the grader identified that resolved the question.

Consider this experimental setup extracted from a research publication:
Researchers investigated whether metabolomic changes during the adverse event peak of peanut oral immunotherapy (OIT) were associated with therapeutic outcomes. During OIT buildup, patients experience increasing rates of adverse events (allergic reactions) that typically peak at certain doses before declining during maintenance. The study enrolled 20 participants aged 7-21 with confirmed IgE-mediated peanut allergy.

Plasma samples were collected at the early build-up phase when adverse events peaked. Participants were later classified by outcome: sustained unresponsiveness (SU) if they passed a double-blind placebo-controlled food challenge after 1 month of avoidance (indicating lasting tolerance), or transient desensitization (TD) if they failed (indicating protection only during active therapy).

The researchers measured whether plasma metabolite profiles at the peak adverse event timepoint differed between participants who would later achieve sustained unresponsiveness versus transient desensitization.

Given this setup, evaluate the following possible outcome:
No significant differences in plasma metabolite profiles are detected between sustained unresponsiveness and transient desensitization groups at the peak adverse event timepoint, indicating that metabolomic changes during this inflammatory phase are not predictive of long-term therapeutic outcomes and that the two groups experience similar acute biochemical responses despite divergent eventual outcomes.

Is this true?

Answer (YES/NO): NO